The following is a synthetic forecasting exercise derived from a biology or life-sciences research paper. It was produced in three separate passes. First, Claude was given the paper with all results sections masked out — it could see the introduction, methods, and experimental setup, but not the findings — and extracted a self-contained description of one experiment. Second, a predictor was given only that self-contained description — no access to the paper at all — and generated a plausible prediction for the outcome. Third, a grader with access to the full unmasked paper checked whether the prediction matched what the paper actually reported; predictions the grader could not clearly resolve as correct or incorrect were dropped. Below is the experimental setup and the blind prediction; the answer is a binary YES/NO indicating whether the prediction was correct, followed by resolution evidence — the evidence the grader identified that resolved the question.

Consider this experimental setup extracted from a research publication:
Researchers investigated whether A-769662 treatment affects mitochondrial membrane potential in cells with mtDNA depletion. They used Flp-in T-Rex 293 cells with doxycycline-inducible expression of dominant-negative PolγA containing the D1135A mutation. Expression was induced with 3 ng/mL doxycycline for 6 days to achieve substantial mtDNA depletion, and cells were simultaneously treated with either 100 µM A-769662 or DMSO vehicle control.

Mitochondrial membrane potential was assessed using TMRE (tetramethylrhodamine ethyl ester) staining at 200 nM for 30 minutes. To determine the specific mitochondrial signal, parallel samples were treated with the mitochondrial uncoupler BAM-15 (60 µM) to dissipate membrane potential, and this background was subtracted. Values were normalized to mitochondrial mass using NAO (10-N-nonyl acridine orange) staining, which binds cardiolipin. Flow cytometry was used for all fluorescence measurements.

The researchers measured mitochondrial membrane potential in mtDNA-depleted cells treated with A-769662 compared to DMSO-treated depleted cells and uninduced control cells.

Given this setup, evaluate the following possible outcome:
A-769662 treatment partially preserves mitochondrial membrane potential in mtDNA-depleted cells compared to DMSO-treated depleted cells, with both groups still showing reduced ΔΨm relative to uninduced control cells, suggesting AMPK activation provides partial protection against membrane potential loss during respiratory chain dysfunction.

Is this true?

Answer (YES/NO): NO